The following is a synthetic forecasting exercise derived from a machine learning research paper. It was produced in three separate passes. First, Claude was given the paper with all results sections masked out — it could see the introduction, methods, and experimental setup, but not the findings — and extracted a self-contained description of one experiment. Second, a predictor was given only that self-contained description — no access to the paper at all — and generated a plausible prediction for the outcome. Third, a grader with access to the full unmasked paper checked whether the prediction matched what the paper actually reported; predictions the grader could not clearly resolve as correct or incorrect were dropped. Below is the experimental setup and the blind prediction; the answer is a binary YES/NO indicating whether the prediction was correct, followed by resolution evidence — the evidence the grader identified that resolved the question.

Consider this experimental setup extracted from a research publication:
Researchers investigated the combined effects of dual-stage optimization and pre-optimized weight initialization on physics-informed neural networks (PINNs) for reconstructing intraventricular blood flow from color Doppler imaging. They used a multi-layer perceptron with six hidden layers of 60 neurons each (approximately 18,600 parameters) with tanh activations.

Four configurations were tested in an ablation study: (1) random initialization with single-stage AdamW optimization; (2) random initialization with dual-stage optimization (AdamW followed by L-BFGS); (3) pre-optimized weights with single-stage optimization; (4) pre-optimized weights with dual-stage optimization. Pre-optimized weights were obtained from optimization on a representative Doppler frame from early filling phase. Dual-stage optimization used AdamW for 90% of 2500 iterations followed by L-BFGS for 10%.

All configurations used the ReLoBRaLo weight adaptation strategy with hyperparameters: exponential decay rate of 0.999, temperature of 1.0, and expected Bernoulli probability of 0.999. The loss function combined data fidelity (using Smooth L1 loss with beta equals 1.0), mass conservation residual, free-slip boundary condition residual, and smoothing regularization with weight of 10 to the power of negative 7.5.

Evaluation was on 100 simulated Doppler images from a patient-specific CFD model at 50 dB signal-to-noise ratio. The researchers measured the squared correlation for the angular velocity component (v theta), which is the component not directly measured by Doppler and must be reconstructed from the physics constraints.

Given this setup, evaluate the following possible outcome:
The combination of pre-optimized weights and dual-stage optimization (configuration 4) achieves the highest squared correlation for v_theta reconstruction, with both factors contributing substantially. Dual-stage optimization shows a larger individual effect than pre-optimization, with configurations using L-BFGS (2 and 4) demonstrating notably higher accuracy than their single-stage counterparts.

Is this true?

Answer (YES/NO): NO